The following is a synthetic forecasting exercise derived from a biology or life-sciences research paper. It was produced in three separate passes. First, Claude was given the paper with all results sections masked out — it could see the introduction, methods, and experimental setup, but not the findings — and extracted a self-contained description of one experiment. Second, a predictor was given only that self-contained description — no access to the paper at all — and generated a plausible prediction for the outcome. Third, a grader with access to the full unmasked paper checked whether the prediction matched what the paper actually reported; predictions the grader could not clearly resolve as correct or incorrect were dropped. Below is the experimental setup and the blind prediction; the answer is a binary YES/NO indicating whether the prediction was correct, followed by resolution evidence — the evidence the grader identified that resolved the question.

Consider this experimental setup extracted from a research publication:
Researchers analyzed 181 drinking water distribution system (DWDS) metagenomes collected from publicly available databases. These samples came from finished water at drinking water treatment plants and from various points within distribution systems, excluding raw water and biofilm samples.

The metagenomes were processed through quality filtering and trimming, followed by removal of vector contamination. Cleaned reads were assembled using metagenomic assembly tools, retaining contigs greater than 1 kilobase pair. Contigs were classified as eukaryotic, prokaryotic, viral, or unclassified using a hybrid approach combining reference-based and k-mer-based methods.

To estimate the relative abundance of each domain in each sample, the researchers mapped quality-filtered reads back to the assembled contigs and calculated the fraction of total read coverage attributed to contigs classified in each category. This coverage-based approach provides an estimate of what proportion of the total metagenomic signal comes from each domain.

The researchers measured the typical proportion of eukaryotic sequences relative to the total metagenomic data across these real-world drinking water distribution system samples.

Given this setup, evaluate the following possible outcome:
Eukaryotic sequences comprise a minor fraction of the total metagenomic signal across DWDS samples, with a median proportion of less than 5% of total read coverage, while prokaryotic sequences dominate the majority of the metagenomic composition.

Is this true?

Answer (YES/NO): YES